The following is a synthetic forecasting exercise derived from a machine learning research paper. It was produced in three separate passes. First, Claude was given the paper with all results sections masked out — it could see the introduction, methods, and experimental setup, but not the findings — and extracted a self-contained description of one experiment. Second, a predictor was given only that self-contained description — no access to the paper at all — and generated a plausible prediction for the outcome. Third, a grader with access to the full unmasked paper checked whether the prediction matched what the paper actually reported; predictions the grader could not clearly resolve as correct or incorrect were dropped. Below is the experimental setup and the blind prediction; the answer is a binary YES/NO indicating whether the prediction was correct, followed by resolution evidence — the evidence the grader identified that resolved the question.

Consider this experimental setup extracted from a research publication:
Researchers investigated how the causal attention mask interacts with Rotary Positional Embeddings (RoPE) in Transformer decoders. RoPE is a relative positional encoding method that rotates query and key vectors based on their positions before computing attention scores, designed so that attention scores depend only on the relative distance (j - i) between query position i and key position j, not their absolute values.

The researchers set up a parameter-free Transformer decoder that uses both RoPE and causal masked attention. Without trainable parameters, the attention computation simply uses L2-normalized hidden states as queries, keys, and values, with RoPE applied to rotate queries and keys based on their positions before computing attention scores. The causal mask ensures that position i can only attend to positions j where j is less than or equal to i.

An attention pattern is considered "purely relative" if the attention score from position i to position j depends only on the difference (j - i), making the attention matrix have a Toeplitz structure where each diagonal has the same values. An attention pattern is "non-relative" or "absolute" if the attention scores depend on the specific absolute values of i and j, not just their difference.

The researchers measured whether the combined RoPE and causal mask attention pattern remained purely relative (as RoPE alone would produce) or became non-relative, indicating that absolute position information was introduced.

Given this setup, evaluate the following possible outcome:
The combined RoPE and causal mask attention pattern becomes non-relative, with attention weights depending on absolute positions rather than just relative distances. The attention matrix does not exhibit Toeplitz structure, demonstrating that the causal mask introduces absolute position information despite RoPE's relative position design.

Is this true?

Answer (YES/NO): YES